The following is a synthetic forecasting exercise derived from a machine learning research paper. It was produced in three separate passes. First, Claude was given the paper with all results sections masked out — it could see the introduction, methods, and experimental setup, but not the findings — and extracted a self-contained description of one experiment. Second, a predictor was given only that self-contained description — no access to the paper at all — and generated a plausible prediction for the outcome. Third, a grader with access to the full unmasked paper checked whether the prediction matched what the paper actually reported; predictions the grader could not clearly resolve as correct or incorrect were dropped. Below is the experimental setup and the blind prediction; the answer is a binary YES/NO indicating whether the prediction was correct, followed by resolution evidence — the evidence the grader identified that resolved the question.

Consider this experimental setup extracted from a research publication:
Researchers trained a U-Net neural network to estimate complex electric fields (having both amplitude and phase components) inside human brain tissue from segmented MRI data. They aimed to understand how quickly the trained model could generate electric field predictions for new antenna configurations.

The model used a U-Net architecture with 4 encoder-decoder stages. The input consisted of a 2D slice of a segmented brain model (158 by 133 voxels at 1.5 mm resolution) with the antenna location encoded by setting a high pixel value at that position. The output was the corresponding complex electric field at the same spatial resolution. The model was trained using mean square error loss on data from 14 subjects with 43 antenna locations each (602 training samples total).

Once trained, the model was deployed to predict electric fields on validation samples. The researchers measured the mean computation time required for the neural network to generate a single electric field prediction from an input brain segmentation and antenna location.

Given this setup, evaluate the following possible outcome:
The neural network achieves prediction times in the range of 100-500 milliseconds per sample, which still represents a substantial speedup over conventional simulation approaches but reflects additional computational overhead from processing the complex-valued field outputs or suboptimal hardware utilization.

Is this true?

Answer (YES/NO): NO